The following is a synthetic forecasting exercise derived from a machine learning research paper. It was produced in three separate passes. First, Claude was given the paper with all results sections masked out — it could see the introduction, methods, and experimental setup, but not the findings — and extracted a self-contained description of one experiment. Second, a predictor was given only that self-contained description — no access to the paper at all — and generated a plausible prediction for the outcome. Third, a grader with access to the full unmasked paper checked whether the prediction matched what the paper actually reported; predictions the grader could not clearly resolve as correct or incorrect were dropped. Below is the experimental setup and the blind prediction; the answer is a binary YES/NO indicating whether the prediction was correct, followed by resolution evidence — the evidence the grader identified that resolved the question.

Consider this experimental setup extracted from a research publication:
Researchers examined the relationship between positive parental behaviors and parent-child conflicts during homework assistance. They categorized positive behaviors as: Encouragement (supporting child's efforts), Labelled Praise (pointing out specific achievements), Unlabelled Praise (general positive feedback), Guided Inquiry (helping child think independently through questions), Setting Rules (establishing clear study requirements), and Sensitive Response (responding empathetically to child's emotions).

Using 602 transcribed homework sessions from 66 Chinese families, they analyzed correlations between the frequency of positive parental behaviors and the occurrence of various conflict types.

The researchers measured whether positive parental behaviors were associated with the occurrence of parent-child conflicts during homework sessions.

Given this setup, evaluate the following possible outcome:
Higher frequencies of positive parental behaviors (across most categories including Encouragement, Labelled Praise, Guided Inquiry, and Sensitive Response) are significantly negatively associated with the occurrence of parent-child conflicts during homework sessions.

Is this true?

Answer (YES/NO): NO